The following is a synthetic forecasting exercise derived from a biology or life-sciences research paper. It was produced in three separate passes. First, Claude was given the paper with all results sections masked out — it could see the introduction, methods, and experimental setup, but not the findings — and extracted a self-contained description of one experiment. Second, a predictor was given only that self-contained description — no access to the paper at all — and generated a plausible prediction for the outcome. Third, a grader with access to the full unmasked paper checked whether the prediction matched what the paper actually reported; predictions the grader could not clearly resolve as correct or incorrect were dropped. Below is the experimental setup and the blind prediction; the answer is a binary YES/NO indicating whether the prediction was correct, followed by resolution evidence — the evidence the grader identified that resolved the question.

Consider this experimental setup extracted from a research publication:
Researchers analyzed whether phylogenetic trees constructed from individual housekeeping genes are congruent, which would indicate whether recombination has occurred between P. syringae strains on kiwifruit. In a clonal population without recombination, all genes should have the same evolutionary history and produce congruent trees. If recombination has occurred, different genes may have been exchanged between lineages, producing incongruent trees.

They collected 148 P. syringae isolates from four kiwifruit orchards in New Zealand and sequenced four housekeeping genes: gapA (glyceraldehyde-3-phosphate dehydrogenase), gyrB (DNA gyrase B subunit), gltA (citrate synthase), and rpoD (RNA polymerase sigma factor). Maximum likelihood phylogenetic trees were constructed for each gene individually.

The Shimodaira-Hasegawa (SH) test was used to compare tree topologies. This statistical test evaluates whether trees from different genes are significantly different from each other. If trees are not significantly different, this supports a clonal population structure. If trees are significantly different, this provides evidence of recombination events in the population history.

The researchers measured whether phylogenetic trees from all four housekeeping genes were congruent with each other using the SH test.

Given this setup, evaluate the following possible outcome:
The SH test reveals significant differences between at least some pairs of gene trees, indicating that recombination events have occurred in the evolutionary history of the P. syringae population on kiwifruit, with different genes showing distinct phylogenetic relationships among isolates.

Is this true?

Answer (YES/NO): YES